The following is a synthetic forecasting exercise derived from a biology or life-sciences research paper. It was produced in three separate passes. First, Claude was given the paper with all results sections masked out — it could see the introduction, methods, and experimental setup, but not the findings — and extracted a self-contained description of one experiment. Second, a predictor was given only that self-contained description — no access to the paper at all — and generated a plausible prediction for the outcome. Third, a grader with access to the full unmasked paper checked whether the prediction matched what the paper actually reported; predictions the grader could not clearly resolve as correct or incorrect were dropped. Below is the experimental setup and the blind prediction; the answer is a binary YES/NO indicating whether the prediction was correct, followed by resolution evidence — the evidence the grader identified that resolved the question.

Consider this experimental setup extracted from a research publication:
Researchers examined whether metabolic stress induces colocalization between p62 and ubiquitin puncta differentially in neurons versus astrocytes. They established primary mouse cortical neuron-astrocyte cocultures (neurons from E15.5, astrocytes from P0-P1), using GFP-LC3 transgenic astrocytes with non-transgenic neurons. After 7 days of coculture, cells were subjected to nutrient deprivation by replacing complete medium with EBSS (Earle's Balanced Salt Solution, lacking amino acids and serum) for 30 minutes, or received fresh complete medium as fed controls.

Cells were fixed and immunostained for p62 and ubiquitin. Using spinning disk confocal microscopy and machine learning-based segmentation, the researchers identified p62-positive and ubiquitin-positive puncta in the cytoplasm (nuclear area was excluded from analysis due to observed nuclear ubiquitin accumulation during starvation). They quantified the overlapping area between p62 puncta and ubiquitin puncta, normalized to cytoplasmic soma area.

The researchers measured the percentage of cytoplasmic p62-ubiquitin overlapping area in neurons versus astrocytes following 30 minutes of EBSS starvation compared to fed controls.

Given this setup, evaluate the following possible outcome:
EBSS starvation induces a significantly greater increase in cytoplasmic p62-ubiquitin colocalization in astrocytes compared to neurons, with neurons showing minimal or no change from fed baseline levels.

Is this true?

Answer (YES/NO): NO